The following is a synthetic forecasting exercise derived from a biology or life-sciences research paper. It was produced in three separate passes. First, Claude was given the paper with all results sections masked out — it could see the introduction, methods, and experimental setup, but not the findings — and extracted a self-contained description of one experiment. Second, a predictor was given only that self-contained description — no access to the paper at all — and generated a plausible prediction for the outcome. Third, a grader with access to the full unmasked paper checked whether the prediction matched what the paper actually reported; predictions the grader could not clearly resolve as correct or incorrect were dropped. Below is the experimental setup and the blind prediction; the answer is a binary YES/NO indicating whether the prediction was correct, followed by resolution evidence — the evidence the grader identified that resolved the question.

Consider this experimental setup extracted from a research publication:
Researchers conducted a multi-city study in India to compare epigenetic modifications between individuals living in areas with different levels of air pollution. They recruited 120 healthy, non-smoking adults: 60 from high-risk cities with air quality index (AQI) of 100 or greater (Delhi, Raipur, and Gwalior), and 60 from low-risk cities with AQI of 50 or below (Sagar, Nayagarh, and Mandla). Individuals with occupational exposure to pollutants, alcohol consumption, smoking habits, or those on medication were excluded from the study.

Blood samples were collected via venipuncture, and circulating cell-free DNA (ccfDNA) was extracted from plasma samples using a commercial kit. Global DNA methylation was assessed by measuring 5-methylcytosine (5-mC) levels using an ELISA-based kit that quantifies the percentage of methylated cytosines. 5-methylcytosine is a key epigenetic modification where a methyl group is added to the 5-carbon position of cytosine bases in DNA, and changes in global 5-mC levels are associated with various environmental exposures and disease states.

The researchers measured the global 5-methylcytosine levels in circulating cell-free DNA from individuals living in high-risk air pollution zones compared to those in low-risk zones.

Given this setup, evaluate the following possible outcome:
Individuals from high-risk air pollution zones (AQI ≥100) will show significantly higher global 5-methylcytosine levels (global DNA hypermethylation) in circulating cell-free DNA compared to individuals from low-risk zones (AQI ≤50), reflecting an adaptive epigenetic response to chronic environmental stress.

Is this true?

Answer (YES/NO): YES